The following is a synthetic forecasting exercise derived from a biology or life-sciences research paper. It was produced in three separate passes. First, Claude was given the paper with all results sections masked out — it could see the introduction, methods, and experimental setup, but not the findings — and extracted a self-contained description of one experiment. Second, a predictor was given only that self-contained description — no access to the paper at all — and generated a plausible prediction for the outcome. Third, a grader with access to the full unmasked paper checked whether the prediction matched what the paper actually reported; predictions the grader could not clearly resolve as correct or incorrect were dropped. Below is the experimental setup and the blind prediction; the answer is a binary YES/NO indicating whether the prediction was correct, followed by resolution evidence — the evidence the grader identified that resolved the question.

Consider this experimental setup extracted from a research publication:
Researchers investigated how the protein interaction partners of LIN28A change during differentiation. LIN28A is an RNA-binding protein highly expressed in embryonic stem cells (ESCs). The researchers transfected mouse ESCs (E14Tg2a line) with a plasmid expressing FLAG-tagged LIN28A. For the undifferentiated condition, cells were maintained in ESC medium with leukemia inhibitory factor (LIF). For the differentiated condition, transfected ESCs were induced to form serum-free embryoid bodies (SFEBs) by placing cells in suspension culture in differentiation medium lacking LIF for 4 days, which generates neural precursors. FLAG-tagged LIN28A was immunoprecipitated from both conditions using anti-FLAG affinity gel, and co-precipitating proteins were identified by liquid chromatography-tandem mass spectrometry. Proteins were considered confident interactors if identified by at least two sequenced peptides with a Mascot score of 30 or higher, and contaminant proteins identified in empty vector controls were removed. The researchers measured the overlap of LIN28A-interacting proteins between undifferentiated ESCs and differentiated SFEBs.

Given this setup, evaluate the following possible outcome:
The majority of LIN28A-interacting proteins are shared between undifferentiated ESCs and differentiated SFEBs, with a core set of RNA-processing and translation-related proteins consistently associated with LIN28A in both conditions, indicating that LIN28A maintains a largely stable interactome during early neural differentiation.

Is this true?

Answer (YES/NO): NO